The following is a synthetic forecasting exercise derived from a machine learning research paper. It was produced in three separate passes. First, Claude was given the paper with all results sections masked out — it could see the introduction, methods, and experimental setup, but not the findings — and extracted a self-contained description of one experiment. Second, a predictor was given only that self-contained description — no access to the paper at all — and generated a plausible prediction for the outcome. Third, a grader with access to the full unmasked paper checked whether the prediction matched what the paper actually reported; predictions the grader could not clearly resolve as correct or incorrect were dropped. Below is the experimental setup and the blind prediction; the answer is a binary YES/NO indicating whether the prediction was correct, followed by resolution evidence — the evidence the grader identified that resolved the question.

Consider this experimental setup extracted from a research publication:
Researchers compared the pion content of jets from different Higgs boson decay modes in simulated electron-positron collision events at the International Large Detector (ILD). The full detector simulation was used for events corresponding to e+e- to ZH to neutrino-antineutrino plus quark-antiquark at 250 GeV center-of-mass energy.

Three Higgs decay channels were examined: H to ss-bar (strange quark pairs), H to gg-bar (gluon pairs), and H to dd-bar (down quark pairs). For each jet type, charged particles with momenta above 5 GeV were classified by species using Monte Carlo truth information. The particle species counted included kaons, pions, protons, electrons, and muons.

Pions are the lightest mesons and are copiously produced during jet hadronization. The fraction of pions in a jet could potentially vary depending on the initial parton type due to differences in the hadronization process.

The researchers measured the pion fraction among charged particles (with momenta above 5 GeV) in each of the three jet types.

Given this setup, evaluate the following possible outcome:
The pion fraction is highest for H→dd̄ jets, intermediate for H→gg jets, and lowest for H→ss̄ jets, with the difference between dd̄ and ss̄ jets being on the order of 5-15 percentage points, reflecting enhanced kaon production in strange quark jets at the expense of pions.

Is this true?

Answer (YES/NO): NO